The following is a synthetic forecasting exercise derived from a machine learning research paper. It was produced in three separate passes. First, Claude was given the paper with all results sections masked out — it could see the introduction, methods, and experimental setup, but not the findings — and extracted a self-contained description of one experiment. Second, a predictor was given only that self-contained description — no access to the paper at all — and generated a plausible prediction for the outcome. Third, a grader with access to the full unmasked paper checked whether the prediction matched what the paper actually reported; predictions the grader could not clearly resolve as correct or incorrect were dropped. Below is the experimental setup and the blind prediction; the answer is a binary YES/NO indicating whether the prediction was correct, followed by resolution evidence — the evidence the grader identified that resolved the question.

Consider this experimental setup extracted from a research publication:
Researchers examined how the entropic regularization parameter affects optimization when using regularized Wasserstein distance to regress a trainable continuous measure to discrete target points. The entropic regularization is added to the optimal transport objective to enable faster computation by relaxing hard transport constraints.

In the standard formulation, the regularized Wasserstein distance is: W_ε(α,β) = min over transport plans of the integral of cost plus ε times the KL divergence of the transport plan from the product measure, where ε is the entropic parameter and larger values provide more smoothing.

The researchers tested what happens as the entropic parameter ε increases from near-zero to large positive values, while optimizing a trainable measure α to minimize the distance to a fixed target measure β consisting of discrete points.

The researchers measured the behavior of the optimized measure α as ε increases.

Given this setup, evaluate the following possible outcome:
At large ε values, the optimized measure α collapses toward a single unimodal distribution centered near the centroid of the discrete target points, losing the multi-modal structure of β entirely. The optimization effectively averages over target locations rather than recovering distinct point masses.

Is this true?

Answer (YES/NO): YES